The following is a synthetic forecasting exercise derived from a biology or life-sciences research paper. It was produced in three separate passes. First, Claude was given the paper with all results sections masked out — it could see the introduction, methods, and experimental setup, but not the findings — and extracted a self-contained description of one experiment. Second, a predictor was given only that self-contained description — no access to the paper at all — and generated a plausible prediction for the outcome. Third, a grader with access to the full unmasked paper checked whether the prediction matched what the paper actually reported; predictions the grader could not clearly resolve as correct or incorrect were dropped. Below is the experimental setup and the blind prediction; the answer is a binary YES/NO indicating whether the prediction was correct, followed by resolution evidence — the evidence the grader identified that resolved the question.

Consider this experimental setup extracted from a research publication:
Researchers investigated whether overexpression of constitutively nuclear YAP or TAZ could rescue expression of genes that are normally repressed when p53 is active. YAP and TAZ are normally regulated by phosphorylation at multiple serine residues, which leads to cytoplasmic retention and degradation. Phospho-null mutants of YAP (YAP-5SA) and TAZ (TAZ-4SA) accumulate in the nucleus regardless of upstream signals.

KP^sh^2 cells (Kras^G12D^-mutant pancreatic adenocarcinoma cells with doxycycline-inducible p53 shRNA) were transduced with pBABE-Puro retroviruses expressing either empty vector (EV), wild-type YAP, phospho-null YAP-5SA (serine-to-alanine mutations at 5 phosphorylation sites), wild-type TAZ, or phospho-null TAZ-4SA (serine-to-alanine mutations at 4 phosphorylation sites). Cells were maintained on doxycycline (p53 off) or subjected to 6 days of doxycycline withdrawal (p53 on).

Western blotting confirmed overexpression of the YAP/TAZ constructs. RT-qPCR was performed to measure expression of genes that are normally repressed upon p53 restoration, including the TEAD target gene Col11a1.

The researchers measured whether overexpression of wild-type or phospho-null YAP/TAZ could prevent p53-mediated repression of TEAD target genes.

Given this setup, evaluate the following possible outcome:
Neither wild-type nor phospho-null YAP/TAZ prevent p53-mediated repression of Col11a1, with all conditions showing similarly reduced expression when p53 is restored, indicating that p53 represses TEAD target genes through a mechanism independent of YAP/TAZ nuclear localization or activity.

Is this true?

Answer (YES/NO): NO